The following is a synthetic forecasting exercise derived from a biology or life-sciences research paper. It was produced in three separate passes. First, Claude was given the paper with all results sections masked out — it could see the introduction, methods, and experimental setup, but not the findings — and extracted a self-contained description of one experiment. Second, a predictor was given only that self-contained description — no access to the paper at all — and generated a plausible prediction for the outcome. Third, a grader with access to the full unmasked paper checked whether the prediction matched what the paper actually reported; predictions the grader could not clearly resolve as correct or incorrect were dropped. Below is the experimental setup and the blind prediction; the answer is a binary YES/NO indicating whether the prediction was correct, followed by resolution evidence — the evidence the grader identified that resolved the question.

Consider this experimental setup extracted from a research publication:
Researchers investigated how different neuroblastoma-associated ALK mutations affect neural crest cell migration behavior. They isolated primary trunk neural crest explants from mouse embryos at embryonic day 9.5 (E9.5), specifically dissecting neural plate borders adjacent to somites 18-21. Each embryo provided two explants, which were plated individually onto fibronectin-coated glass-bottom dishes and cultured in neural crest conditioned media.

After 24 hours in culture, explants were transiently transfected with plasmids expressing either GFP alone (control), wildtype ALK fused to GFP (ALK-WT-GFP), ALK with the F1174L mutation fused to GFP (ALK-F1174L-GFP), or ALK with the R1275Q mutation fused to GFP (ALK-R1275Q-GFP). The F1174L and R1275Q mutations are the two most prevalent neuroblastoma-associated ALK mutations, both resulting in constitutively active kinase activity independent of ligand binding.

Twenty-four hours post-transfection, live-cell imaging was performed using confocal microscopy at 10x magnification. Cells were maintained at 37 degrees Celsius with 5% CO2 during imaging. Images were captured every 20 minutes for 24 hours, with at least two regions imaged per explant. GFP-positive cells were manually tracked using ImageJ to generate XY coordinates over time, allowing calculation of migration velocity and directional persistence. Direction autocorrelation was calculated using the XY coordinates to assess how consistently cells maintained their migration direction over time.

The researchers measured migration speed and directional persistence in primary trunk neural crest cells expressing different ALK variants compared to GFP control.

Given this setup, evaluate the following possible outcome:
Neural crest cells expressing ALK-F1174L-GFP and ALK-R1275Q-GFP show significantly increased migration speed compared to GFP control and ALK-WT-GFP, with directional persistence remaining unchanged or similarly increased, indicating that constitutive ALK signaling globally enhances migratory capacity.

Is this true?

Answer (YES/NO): NO